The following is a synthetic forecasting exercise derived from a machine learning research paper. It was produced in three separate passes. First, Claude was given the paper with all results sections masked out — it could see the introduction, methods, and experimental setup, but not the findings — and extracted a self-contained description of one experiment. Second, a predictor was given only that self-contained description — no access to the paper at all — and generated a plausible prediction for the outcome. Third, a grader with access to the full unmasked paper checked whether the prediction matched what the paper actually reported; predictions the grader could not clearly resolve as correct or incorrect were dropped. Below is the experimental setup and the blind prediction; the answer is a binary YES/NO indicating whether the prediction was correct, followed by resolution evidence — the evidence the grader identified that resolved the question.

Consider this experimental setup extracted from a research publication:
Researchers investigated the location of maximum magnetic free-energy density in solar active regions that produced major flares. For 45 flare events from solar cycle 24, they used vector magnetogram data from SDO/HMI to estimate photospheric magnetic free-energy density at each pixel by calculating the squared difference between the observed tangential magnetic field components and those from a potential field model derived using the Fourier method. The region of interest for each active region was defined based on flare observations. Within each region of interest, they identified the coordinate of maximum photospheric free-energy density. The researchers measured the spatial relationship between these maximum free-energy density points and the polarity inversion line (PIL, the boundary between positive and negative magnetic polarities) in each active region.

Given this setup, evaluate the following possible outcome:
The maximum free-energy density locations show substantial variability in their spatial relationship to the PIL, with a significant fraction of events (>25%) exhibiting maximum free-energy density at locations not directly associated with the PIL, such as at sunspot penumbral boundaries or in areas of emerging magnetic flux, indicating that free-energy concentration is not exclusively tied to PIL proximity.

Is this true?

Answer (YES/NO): NO